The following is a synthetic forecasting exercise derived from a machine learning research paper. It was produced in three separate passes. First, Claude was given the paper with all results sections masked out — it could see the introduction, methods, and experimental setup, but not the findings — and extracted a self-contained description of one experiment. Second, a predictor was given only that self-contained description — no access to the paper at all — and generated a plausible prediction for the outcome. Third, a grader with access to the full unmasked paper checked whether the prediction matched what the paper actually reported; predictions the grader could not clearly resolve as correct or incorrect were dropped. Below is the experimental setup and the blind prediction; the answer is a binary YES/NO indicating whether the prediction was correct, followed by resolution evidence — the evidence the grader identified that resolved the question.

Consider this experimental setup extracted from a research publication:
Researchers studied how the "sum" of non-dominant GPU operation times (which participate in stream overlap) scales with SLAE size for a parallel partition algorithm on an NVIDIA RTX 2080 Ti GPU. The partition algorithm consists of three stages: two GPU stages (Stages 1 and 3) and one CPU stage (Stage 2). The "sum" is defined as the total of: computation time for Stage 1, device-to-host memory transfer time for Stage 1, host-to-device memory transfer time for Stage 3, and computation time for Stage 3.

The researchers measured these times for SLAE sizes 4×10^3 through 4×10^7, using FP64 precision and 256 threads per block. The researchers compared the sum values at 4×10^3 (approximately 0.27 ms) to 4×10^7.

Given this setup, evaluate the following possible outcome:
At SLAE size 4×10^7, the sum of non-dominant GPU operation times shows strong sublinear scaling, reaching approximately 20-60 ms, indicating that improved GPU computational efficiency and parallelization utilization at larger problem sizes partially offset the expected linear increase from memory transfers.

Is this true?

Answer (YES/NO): NO